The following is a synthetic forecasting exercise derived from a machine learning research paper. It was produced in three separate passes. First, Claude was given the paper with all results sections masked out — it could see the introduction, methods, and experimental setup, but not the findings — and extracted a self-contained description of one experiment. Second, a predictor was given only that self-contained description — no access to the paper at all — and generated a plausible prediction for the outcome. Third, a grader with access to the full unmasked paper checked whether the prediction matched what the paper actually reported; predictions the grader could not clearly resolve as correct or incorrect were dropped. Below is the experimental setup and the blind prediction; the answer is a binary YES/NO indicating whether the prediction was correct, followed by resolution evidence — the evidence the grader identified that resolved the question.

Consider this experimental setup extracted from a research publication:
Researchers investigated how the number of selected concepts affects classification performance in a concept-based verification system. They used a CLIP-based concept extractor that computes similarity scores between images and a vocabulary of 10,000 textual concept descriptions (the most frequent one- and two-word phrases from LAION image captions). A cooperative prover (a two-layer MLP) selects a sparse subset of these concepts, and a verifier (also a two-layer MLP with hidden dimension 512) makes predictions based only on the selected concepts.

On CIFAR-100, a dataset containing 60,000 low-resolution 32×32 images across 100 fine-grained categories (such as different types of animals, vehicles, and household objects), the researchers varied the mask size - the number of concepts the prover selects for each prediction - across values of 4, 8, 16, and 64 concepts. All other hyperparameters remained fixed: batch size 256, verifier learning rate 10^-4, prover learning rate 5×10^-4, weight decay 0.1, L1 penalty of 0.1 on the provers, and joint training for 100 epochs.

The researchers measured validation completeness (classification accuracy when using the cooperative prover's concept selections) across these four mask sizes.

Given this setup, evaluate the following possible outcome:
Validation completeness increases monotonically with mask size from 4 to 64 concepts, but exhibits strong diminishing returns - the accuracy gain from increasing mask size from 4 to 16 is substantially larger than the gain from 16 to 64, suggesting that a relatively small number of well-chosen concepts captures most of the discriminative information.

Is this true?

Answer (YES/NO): YES